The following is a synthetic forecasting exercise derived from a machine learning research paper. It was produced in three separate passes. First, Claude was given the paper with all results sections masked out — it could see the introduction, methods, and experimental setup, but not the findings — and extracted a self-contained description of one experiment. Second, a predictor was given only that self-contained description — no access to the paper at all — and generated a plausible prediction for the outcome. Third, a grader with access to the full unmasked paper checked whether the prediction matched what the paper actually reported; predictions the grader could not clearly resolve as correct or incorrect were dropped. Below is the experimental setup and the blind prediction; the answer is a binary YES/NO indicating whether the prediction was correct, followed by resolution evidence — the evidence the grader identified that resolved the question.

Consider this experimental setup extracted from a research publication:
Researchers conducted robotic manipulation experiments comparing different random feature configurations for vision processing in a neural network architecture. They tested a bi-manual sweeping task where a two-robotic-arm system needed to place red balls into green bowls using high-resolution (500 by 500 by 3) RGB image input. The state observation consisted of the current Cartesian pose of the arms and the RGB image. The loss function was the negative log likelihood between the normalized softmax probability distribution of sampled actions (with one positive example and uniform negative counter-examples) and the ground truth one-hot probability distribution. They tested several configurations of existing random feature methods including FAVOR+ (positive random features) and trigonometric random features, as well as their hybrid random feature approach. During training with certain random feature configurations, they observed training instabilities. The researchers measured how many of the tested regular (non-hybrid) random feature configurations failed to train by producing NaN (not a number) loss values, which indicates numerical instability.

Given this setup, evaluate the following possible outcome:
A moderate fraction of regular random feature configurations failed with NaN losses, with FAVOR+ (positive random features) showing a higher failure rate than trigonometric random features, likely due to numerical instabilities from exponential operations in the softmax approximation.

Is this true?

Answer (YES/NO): NO